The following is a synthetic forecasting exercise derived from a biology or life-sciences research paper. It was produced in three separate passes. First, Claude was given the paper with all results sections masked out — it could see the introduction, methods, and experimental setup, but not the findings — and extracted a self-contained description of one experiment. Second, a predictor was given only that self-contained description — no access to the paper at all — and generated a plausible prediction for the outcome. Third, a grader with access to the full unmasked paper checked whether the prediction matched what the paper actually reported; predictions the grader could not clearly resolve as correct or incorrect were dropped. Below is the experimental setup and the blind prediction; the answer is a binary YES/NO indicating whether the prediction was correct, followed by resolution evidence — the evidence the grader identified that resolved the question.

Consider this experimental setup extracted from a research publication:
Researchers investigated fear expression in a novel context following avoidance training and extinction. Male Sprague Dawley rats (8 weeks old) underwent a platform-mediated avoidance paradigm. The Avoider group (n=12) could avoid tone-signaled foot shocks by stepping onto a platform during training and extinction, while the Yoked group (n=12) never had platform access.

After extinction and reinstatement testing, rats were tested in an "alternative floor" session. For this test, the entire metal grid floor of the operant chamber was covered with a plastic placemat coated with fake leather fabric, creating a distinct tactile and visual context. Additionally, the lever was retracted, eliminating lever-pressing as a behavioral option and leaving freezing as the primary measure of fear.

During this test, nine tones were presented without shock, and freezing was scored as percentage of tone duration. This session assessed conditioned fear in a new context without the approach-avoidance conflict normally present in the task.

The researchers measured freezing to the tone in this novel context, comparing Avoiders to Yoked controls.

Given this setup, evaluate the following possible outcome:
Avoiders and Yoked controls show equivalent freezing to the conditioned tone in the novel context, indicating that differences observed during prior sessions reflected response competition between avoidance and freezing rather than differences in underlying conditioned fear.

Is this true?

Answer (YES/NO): YES